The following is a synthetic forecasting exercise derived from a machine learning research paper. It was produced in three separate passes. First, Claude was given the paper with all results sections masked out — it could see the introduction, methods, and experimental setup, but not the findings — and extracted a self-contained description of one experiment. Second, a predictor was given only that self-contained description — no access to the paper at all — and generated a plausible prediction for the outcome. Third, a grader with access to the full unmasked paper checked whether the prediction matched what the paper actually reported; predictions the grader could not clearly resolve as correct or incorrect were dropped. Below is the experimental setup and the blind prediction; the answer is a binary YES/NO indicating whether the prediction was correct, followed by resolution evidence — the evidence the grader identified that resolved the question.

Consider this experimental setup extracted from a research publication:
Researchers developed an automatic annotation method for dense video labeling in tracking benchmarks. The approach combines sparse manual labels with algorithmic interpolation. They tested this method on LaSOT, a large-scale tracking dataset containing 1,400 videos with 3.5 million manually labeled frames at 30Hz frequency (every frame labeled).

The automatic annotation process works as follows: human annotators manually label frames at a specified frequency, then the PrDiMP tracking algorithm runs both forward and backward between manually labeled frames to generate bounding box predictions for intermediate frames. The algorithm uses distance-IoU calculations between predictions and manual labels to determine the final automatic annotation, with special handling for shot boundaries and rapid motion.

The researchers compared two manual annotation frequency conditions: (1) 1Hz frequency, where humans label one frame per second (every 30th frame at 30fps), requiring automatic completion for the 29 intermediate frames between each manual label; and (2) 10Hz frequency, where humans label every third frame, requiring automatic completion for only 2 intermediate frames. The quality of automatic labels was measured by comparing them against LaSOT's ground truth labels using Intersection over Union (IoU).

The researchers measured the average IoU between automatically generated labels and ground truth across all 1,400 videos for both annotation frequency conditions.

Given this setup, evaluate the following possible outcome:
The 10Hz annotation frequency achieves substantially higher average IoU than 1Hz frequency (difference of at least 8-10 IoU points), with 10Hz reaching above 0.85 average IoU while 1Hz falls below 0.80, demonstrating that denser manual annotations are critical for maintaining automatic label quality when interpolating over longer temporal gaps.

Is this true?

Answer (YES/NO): NO